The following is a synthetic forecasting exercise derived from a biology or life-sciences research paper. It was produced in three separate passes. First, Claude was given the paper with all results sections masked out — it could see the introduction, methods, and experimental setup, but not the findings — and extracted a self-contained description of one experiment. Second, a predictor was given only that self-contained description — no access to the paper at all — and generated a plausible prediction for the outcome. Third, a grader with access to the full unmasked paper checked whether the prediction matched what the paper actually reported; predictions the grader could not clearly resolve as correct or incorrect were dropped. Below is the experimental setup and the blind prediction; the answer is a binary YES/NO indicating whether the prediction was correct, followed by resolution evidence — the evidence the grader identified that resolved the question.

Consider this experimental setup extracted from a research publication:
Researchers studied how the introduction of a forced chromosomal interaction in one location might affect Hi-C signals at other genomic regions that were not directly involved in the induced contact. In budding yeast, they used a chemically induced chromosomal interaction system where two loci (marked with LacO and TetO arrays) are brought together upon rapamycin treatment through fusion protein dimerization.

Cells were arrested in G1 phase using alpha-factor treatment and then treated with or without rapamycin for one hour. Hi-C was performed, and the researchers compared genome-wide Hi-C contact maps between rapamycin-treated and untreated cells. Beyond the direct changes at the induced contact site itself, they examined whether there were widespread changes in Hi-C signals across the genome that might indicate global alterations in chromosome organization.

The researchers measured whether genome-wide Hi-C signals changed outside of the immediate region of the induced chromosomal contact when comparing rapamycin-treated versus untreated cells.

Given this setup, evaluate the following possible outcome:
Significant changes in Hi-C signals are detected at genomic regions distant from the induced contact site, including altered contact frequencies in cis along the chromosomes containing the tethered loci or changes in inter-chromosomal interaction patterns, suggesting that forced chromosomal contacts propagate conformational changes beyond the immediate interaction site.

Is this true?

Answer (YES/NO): NO